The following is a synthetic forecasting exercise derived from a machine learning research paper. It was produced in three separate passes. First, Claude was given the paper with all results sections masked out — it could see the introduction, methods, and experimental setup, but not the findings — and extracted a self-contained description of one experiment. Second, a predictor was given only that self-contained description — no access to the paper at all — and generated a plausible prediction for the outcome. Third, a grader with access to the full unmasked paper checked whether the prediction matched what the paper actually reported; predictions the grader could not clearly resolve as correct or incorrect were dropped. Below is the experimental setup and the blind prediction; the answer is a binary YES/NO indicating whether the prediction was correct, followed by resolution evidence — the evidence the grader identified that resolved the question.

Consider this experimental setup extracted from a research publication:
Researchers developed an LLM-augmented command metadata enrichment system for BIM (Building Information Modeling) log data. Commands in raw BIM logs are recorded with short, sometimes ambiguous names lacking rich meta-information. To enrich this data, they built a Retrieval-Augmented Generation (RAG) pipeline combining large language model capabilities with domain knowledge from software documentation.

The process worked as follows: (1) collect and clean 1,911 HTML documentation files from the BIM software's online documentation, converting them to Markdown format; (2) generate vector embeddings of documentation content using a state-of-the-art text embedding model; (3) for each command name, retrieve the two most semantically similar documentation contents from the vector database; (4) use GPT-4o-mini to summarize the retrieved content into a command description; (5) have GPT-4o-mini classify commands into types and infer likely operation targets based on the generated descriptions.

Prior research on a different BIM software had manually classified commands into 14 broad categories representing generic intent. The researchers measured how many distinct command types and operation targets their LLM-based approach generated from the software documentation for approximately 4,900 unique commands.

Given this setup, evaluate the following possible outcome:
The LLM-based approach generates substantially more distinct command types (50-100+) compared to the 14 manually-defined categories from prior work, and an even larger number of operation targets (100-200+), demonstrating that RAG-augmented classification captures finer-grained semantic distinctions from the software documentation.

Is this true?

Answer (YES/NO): NO